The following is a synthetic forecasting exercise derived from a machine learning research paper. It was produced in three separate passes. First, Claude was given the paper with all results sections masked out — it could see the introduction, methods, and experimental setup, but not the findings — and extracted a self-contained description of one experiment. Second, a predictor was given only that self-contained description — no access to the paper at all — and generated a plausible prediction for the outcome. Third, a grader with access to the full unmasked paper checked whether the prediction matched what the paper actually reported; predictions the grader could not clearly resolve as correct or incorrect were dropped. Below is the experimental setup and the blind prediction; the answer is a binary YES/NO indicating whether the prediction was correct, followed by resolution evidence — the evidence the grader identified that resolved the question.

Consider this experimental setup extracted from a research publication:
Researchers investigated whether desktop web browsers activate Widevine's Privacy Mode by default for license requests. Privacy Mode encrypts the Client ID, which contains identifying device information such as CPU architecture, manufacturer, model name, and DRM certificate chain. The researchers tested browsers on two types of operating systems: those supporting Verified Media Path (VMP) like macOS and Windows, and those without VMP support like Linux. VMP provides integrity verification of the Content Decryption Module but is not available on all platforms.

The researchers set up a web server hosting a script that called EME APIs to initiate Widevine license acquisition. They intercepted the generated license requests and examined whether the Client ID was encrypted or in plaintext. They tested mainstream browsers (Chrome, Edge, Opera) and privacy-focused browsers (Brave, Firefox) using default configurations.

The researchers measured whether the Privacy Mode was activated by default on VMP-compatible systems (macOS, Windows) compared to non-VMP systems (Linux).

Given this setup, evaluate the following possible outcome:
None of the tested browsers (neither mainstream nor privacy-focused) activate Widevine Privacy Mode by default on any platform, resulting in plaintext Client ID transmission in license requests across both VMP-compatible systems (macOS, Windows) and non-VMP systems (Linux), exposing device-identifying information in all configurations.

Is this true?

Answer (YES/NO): NO